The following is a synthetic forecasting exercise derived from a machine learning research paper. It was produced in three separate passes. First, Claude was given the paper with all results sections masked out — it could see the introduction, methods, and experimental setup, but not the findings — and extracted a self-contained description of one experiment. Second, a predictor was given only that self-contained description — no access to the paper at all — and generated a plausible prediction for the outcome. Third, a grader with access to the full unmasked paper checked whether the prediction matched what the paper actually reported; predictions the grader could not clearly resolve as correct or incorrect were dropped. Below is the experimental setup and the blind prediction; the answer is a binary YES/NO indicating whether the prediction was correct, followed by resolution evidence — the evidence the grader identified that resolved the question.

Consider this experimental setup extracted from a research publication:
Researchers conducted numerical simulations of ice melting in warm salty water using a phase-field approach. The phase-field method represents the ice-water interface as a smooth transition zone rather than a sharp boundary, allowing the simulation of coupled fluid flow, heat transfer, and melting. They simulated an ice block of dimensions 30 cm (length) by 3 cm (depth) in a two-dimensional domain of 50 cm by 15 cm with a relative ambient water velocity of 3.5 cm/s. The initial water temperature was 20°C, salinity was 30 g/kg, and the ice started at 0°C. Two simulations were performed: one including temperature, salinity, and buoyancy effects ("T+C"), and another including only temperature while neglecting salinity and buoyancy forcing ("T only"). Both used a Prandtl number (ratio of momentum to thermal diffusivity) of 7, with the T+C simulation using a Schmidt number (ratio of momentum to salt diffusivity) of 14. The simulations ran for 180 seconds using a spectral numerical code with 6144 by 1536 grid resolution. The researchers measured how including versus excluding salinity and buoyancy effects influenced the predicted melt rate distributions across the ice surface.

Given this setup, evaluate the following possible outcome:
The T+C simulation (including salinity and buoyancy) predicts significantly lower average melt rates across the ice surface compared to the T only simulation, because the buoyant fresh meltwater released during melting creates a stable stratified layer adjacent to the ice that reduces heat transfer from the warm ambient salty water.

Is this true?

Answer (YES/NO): NO